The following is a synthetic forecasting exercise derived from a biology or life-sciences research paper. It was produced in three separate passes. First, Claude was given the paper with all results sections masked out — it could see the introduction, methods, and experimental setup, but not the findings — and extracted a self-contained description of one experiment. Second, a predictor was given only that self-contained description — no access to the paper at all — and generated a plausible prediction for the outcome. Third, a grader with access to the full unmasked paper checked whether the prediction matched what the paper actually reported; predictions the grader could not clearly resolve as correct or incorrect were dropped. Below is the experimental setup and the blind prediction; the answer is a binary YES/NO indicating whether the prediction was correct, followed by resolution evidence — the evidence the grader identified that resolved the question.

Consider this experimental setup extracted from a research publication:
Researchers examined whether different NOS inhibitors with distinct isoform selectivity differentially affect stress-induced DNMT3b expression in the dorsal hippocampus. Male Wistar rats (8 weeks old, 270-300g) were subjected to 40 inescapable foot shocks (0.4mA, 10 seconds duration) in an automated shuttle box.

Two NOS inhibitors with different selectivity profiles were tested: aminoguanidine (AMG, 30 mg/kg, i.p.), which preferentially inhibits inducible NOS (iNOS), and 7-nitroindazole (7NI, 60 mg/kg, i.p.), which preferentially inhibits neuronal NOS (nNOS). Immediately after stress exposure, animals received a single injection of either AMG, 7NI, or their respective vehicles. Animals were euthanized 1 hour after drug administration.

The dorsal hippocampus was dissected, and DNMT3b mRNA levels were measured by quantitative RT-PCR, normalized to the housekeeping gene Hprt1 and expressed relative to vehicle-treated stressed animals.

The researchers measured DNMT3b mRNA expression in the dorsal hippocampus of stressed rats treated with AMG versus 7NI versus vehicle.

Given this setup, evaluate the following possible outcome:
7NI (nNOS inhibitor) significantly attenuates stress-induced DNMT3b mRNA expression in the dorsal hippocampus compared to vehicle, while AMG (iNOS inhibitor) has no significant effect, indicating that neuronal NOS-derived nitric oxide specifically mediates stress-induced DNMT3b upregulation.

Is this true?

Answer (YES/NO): NO